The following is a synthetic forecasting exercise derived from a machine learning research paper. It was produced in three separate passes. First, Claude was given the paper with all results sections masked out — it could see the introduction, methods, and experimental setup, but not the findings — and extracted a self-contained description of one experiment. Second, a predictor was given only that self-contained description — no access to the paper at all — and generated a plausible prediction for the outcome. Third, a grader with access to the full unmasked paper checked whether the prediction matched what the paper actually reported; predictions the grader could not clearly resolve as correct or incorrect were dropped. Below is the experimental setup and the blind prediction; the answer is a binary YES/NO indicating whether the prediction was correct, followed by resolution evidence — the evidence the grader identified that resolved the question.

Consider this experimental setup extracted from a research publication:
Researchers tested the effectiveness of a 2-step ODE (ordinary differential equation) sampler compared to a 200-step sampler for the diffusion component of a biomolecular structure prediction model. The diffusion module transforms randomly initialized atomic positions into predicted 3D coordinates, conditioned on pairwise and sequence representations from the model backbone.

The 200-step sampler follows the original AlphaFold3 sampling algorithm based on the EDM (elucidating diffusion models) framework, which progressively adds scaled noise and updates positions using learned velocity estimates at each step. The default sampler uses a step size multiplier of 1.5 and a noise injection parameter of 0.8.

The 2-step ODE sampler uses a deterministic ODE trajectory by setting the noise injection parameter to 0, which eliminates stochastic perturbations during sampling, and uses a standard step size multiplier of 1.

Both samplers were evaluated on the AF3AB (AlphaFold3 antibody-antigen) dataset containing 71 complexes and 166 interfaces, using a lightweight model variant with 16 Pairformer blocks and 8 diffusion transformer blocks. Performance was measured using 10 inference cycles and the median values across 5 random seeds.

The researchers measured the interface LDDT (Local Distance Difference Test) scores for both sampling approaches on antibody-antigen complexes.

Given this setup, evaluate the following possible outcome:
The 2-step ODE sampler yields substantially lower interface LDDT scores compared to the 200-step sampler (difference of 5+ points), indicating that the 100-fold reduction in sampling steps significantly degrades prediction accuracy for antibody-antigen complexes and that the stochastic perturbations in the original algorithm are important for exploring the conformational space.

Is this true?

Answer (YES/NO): NO